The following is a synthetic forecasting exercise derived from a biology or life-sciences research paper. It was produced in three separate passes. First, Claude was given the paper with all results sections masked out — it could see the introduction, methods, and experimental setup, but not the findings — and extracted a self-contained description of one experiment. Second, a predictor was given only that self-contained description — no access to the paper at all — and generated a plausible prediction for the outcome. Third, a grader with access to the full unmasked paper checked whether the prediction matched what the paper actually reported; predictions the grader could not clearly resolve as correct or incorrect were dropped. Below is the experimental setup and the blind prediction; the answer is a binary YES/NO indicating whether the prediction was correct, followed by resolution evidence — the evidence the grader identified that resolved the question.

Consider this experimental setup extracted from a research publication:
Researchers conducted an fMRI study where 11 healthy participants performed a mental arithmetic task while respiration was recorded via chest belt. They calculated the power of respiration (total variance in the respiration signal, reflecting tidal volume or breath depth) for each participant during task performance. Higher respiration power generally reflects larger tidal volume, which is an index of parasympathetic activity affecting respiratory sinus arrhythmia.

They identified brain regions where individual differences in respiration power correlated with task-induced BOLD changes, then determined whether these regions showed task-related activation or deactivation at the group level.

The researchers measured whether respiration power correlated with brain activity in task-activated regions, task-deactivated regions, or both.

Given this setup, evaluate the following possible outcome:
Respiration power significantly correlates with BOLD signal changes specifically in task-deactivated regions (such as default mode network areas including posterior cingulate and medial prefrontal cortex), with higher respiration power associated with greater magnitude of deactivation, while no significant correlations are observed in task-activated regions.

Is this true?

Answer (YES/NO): NO